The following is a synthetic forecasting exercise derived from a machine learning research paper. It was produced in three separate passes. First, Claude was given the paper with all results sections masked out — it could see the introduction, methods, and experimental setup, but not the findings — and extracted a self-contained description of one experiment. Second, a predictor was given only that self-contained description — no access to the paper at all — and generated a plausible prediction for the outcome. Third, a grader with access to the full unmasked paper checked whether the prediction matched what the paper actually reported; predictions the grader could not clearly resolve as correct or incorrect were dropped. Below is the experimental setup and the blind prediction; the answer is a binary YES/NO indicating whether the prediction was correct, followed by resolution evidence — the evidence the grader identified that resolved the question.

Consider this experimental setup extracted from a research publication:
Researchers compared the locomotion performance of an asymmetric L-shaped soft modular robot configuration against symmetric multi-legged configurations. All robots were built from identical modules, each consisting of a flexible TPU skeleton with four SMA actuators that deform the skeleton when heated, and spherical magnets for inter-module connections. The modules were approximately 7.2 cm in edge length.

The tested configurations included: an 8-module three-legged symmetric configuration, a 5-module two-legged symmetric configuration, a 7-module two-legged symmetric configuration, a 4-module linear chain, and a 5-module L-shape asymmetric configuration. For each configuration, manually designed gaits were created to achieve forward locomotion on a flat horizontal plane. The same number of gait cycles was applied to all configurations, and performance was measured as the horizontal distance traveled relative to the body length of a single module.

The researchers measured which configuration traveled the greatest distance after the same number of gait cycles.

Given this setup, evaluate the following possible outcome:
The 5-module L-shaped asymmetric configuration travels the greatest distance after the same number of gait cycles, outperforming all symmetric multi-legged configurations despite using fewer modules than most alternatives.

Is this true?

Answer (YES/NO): YES